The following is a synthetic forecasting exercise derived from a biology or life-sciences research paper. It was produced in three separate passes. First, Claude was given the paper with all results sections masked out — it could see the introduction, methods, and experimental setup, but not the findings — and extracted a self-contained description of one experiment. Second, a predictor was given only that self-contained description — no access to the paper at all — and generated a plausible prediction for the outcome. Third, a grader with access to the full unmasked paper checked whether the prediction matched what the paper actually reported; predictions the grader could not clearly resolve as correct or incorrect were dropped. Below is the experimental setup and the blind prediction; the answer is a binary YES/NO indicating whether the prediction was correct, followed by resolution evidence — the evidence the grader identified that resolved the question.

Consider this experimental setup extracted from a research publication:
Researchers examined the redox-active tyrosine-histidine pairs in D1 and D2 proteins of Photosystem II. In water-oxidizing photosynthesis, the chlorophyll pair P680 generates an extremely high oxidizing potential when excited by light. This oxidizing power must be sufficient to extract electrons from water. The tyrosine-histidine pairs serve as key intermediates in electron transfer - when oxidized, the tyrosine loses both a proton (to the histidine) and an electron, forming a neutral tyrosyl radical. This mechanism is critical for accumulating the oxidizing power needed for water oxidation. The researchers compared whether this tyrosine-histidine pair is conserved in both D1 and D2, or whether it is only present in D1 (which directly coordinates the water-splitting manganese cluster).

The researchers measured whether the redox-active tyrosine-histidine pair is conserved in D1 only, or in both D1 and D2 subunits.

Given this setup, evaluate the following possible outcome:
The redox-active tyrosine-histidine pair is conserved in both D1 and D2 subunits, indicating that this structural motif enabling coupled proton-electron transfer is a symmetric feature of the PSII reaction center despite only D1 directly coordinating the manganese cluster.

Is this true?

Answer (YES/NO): YES